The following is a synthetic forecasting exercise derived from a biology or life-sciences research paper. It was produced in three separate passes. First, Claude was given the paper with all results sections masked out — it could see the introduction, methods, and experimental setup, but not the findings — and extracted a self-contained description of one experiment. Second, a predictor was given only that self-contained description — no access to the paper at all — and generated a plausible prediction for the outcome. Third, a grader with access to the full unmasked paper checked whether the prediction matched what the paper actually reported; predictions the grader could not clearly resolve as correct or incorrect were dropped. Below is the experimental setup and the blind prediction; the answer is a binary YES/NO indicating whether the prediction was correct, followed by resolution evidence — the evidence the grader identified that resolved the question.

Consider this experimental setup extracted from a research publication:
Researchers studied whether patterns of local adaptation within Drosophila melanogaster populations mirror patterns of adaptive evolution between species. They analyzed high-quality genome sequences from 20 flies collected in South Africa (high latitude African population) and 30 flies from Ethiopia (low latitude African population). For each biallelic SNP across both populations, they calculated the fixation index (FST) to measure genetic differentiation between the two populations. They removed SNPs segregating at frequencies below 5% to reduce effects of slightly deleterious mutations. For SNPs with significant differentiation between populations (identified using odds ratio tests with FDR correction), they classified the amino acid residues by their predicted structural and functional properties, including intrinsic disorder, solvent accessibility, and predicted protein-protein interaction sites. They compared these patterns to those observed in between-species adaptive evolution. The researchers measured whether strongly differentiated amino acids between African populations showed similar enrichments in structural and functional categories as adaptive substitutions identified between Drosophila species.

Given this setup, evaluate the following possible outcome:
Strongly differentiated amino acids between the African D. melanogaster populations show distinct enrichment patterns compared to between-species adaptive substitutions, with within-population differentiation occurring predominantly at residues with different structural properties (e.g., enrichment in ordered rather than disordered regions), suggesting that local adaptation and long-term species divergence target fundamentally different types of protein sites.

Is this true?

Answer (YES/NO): NO